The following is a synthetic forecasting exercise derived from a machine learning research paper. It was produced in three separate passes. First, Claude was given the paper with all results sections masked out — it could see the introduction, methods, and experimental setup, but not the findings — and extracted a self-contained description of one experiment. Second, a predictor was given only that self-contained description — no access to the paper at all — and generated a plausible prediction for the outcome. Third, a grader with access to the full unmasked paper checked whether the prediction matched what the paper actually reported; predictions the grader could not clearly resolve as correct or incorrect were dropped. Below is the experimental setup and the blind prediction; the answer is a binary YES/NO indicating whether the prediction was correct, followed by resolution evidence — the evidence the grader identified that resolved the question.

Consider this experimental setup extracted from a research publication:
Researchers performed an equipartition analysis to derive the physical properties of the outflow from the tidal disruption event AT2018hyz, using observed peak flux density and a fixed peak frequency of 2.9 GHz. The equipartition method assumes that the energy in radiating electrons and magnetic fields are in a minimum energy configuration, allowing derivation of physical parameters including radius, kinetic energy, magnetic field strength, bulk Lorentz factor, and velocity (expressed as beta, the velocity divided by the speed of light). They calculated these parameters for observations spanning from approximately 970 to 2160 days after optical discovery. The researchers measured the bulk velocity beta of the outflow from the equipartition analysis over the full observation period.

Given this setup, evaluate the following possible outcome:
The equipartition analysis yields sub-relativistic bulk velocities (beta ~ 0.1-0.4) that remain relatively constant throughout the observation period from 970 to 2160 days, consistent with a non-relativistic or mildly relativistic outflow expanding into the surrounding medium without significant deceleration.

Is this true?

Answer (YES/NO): YES